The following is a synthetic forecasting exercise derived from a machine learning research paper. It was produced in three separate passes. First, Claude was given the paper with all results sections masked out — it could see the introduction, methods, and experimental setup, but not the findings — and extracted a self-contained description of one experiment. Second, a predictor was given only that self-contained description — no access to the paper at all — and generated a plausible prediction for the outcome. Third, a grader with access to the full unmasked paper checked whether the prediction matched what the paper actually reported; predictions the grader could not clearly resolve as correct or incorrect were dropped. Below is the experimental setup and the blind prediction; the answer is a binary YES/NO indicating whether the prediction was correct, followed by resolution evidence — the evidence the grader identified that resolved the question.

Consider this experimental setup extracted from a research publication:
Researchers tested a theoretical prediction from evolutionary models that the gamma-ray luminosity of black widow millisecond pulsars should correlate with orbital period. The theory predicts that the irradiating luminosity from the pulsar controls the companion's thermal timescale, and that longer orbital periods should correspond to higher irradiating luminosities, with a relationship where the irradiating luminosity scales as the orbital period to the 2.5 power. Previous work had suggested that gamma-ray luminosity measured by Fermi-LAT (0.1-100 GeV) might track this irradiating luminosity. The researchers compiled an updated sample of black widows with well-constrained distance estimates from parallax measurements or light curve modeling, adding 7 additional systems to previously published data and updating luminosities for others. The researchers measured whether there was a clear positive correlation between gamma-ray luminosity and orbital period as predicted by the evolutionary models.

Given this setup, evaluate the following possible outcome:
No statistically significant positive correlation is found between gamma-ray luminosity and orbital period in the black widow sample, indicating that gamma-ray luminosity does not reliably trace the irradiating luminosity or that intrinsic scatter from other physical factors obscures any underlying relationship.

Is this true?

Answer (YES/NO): YES